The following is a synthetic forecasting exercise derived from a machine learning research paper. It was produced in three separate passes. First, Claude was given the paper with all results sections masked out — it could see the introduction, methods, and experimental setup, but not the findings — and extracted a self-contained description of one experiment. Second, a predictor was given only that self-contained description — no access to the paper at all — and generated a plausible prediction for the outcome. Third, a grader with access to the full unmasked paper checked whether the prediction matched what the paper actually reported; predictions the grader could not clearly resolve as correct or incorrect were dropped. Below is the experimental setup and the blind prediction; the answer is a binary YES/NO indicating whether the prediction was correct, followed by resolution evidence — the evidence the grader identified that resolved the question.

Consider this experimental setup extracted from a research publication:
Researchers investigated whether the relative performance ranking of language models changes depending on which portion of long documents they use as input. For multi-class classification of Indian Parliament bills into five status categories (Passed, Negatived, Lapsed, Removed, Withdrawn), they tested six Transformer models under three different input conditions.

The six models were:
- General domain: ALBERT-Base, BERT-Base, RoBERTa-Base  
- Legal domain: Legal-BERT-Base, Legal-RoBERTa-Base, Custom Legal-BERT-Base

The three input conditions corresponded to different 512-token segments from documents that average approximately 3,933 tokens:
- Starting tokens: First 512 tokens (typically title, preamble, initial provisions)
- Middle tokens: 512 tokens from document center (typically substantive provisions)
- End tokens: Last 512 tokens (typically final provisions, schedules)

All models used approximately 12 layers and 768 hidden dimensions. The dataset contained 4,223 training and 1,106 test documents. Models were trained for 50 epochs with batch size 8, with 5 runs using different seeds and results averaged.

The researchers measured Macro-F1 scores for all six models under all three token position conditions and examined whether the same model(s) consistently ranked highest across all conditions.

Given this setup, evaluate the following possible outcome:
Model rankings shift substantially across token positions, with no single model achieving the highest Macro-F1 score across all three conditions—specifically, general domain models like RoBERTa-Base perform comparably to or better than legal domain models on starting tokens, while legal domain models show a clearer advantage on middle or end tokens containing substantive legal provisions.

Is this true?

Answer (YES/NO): NO